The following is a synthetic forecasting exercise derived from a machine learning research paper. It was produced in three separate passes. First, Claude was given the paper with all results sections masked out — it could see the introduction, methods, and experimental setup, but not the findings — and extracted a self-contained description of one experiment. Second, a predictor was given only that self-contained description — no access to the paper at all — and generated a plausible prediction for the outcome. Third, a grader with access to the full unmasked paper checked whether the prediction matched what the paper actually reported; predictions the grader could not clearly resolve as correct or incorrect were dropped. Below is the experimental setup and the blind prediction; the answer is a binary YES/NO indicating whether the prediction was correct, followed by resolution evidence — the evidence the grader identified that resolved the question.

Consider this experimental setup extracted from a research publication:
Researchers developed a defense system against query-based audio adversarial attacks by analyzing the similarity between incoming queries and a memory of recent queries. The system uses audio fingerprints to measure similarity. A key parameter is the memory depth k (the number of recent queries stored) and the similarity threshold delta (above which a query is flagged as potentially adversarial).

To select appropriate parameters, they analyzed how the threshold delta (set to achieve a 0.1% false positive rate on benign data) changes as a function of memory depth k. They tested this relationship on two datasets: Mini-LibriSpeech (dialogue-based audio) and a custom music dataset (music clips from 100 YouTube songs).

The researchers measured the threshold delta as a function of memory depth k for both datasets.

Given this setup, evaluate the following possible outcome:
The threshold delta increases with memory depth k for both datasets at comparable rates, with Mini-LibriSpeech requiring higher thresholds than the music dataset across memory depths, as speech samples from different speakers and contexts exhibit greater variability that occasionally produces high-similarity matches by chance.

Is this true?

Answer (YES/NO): NO